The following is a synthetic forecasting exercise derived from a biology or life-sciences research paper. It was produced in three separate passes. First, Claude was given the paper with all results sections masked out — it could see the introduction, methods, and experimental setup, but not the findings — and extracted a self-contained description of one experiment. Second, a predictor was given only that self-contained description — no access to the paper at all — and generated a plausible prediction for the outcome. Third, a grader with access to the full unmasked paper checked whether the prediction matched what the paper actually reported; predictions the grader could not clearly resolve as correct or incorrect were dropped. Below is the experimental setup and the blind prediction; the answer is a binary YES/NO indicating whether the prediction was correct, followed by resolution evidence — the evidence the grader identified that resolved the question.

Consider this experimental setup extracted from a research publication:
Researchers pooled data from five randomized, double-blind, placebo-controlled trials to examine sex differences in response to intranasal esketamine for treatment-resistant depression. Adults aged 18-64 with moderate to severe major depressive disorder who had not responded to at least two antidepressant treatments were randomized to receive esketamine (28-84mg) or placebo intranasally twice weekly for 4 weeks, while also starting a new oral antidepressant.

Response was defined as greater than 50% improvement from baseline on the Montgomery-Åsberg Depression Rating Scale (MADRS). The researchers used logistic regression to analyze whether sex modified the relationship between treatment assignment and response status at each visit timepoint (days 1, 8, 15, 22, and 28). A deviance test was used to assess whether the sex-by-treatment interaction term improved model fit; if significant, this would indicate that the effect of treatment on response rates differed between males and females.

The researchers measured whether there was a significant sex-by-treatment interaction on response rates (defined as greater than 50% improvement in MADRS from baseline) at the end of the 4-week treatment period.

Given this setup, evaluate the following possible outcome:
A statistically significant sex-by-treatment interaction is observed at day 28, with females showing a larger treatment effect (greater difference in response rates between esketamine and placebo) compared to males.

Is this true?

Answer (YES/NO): NO